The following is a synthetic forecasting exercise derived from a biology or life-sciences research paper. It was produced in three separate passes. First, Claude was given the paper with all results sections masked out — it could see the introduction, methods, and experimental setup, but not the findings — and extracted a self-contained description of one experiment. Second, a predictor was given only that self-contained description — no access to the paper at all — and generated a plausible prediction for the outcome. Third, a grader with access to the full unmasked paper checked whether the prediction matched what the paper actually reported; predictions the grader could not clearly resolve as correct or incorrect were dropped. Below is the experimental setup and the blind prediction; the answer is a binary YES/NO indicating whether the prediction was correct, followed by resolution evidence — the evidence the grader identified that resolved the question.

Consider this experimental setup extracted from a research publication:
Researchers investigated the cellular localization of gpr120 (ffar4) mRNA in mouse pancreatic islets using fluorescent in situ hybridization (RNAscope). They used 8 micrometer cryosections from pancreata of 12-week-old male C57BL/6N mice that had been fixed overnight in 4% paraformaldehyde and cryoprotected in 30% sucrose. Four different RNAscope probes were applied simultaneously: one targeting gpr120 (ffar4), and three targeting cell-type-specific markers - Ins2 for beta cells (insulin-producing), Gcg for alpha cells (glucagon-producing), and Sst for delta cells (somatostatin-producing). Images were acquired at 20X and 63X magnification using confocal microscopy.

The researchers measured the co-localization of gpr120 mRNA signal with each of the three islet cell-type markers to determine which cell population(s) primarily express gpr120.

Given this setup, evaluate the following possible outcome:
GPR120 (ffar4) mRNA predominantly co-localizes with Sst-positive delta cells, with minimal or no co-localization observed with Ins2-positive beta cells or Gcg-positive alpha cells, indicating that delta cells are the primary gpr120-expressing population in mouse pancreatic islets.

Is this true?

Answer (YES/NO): NO